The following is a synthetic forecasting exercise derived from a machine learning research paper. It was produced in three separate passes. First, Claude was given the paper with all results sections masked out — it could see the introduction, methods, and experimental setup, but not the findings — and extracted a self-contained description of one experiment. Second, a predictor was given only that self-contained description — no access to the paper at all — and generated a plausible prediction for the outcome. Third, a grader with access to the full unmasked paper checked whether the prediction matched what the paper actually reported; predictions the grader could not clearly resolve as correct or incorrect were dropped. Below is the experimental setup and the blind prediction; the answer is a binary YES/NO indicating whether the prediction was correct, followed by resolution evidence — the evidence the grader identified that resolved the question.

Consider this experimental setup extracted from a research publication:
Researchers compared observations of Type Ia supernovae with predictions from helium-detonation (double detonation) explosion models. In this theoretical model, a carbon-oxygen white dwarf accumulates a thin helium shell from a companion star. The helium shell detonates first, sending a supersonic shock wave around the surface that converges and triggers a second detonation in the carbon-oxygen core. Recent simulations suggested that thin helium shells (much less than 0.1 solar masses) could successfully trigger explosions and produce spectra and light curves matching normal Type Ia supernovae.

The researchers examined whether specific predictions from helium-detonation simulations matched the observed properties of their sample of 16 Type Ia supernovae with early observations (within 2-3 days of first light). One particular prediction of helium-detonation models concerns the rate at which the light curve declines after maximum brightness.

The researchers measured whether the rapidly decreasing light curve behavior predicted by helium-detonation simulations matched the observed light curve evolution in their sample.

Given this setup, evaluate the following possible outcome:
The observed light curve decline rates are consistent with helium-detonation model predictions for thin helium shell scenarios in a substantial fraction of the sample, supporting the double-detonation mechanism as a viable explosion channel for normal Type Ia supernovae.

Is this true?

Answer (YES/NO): NO